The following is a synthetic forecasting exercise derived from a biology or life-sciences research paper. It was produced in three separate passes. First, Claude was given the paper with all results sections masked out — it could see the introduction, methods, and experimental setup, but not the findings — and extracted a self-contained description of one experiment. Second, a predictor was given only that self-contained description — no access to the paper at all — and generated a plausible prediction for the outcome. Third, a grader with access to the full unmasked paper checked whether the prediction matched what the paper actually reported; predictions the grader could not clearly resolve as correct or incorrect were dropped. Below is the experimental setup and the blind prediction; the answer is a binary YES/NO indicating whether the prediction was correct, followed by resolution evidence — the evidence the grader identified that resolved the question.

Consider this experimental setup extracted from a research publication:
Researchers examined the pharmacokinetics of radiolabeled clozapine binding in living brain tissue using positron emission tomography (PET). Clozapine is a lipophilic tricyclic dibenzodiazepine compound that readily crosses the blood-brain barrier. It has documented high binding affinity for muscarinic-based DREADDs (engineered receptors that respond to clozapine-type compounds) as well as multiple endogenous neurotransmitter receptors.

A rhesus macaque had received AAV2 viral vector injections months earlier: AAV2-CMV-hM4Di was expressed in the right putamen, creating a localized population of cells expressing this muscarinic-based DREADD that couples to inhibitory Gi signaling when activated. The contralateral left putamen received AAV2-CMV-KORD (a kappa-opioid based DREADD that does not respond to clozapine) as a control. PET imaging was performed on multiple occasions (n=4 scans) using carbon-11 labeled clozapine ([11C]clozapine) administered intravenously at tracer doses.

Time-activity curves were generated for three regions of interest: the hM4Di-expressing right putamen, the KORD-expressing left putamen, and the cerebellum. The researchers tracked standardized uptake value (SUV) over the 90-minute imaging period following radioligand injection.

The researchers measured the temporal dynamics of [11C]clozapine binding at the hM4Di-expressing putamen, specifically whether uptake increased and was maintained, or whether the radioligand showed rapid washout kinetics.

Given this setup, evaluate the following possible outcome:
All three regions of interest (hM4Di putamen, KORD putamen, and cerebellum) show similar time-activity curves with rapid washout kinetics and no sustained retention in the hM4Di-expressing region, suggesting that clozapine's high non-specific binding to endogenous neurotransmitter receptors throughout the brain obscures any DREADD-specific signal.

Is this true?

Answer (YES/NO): NO